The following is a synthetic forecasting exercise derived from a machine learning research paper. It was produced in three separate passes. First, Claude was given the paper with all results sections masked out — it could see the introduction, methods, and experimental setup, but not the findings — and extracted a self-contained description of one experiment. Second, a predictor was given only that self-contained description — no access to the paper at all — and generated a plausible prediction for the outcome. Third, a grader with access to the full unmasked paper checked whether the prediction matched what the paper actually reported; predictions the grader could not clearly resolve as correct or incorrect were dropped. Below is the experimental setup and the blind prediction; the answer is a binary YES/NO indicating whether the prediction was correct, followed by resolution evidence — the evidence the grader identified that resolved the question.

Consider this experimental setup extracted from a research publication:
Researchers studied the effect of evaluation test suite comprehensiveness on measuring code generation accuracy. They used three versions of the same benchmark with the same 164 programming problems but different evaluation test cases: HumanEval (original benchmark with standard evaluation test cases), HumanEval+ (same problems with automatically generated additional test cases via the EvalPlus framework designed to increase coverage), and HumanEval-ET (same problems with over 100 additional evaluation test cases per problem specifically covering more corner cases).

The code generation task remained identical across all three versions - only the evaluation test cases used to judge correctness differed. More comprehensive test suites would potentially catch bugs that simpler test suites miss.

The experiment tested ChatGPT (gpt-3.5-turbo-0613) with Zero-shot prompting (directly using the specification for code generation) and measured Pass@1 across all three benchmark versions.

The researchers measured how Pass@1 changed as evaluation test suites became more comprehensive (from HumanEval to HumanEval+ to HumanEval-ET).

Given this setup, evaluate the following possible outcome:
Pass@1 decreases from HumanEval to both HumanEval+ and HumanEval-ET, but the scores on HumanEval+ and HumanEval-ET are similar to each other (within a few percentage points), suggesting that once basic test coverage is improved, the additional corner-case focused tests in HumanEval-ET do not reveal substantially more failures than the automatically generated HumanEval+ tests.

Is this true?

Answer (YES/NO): YES